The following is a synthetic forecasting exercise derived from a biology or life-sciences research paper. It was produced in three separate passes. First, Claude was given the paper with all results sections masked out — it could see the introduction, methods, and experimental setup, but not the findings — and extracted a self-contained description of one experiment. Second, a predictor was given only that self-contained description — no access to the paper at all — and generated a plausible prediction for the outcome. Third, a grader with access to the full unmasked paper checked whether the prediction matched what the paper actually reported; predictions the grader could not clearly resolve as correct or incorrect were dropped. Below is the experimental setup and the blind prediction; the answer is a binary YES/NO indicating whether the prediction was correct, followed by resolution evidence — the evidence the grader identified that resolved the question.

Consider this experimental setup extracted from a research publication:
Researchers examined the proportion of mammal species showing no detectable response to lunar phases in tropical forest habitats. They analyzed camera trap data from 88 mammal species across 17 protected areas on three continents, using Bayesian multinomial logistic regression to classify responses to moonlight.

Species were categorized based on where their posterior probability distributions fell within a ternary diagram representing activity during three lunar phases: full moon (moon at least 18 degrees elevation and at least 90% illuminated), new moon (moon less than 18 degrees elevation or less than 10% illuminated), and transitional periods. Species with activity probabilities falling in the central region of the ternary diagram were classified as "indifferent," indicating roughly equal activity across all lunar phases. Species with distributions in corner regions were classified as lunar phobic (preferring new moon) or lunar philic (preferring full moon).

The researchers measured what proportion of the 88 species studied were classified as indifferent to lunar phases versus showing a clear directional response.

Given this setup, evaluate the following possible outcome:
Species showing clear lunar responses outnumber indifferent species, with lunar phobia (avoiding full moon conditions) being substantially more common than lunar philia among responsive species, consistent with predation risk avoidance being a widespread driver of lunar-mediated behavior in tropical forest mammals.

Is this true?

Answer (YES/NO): NO